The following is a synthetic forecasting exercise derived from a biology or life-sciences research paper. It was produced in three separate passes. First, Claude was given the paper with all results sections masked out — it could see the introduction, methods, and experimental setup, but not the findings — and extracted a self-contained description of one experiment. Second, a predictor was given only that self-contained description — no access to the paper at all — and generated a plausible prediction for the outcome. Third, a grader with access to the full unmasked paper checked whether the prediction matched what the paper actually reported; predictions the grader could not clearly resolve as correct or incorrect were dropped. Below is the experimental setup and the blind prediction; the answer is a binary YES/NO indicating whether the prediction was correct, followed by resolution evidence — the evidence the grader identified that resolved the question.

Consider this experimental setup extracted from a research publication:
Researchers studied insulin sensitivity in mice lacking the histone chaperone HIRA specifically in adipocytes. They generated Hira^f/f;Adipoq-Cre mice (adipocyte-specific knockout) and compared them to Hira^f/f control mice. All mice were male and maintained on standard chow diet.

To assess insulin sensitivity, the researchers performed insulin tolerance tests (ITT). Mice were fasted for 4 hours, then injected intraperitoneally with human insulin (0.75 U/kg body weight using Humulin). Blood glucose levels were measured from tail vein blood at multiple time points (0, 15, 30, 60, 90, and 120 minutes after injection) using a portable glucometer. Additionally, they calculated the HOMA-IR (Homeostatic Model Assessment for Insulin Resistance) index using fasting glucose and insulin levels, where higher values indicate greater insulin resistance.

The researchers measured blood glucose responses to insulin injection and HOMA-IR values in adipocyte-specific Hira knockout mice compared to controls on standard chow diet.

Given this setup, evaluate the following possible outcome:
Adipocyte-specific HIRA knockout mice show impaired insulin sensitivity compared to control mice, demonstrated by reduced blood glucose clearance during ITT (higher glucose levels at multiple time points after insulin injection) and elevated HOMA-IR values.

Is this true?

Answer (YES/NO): YES